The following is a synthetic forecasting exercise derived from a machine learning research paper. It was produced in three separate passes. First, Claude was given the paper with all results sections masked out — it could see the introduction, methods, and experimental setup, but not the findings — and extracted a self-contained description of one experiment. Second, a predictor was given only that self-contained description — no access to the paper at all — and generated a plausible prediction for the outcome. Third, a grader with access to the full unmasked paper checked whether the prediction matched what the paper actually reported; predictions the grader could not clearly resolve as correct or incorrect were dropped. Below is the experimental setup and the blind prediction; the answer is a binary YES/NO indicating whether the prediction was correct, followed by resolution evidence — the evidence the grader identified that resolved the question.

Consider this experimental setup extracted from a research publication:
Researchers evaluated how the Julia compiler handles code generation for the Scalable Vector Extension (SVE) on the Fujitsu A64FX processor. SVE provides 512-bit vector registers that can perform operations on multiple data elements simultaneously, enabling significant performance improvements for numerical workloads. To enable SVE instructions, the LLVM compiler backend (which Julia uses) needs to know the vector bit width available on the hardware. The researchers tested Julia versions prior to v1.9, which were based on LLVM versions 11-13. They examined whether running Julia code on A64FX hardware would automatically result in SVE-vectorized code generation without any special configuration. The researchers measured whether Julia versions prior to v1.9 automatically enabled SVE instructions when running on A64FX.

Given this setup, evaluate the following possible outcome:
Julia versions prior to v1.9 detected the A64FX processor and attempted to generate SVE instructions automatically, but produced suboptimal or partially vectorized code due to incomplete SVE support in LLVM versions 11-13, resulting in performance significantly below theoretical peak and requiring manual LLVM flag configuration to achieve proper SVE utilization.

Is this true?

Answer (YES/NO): NO